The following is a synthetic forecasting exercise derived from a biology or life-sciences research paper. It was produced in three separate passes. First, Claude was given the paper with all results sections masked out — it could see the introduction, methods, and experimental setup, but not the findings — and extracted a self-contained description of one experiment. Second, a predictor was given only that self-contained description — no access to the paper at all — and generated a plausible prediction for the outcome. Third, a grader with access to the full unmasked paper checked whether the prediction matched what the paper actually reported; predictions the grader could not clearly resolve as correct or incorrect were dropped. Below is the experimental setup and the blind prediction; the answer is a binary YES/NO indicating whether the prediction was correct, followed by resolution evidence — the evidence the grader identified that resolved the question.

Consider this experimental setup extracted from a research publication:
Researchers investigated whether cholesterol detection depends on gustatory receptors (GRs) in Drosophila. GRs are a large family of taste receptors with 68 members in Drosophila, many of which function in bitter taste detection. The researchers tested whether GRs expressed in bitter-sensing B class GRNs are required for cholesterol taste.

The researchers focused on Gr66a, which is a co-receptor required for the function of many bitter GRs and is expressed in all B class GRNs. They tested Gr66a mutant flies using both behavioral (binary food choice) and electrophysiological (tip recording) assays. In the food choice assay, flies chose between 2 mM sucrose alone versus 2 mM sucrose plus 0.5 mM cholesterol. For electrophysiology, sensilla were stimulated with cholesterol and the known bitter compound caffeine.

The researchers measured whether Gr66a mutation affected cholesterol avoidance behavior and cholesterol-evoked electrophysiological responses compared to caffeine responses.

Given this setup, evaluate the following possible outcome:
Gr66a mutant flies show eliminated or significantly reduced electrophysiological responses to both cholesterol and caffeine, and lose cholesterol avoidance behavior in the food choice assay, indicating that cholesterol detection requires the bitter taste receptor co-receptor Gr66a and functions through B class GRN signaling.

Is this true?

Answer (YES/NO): NO